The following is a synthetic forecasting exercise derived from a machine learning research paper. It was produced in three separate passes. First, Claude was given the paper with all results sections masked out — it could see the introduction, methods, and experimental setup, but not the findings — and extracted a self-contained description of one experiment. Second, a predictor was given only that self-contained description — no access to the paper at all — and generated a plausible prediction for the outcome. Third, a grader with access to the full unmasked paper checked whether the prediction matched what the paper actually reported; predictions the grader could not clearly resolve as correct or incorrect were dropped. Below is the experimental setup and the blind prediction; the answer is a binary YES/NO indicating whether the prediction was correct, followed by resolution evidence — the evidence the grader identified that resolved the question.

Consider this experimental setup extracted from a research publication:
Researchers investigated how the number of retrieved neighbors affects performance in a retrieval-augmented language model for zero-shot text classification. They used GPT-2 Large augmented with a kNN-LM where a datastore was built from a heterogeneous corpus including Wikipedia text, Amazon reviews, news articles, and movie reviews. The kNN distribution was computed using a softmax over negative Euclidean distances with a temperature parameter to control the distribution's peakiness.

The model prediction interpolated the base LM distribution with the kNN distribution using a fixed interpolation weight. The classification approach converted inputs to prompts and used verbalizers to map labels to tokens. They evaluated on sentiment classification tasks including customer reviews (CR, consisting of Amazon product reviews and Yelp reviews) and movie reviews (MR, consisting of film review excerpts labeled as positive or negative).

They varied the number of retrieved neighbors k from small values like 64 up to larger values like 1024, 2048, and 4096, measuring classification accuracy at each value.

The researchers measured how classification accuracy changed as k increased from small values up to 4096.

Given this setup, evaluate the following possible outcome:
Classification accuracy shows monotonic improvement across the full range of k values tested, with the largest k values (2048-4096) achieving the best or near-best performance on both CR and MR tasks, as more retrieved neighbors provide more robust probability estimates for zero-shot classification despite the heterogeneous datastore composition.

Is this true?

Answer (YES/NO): NO